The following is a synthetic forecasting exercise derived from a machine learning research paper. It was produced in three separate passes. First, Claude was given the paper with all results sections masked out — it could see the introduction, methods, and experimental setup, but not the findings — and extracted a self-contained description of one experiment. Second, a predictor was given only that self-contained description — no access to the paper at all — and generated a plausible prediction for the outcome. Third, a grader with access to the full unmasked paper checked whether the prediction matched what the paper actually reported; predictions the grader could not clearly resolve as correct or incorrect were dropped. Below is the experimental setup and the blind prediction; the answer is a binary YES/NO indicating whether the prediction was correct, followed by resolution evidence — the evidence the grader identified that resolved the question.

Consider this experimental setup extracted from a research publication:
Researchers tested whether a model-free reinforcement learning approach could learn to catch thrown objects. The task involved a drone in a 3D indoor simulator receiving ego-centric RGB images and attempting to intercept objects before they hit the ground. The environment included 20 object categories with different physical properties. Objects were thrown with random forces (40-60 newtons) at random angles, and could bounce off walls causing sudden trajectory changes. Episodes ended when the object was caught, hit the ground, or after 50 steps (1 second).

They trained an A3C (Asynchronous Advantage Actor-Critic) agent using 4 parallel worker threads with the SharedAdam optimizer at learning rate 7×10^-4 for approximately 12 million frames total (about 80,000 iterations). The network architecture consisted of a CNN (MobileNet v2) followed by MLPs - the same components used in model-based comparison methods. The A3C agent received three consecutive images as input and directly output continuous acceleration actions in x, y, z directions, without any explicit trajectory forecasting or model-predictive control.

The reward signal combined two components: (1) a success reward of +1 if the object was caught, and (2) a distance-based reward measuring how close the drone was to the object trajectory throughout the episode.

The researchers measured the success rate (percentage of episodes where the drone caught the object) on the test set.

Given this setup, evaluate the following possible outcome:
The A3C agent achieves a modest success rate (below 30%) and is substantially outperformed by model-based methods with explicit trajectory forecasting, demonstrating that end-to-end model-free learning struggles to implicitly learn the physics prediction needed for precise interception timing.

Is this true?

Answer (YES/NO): NO